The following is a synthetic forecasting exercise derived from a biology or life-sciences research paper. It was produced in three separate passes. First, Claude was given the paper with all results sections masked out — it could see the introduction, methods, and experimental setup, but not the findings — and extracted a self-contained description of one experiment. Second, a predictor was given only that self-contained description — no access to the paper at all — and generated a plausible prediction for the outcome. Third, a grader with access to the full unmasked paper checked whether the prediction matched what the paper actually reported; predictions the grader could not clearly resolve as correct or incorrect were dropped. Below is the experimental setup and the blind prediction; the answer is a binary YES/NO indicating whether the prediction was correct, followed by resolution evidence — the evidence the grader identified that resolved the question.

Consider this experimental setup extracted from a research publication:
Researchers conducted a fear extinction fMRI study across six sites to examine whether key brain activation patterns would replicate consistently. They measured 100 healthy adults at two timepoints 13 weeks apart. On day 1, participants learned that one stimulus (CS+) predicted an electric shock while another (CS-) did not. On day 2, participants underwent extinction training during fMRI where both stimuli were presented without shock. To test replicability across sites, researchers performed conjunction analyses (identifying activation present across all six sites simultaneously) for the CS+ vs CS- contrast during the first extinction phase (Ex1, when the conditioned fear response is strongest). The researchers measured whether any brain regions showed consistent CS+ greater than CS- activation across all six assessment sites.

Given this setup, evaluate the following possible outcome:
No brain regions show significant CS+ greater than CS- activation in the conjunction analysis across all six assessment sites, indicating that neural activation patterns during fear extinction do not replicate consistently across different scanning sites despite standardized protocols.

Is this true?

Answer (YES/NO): NO